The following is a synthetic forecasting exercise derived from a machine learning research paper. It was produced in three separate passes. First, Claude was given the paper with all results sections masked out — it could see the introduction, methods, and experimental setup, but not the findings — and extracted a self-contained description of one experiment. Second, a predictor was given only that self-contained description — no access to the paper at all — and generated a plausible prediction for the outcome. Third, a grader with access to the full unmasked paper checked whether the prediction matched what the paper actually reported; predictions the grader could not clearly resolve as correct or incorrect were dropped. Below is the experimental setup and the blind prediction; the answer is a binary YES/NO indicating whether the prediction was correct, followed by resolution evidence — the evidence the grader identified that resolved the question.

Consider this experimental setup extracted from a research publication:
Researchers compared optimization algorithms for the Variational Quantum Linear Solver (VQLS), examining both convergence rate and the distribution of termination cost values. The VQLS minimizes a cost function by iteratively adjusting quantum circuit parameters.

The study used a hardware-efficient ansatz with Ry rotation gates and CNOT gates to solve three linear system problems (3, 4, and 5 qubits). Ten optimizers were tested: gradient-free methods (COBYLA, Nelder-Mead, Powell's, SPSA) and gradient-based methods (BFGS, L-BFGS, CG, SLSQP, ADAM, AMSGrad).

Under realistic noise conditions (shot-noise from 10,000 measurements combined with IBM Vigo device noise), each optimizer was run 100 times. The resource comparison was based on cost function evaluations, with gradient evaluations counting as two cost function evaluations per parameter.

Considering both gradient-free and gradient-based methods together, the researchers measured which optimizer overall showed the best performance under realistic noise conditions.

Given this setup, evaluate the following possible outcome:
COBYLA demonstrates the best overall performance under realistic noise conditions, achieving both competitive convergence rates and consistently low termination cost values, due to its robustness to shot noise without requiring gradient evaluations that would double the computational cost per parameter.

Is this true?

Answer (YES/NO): NO